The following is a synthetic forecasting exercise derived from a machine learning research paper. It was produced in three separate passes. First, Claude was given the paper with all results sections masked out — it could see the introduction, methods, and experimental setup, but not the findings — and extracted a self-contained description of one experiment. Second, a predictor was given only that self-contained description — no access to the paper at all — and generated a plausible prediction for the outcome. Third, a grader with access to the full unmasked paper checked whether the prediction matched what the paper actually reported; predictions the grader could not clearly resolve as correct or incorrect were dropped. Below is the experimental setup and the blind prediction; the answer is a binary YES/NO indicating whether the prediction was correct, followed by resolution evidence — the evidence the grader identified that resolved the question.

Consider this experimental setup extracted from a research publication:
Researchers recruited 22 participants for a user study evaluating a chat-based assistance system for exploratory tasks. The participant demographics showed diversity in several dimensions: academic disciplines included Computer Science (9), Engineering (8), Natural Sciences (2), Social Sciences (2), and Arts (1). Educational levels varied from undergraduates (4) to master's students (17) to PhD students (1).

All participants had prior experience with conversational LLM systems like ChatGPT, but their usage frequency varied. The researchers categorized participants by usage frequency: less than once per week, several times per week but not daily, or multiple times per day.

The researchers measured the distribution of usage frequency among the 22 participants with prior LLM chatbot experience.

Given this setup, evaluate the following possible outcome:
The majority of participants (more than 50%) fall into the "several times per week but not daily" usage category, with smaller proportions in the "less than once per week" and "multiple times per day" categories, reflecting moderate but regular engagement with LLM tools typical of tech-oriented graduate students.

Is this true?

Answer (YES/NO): NO